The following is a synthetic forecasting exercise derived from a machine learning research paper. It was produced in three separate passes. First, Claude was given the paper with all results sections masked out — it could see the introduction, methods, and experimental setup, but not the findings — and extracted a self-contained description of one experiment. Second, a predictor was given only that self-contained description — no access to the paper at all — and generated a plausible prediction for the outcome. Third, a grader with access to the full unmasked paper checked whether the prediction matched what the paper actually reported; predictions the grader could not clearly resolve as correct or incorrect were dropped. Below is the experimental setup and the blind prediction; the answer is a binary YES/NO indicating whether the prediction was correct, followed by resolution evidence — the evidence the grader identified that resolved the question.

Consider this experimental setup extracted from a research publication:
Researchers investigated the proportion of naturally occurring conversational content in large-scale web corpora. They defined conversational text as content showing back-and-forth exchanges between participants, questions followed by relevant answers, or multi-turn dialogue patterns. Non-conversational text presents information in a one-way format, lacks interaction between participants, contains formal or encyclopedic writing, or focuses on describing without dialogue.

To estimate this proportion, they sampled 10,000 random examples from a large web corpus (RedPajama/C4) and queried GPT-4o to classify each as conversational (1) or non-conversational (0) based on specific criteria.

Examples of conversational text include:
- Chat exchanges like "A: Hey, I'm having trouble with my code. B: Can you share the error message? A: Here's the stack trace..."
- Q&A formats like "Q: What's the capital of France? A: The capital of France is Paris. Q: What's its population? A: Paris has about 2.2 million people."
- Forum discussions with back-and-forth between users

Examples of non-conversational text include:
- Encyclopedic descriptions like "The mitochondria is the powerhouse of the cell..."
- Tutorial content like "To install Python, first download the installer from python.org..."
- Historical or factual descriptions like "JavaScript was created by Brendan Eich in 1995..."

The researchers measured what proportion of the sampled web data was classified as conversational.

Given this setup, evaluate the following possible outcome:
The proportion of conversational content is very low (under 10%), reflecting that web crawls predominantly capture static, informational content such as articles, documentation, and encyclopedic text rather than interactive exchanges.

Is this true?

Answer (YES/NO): YES